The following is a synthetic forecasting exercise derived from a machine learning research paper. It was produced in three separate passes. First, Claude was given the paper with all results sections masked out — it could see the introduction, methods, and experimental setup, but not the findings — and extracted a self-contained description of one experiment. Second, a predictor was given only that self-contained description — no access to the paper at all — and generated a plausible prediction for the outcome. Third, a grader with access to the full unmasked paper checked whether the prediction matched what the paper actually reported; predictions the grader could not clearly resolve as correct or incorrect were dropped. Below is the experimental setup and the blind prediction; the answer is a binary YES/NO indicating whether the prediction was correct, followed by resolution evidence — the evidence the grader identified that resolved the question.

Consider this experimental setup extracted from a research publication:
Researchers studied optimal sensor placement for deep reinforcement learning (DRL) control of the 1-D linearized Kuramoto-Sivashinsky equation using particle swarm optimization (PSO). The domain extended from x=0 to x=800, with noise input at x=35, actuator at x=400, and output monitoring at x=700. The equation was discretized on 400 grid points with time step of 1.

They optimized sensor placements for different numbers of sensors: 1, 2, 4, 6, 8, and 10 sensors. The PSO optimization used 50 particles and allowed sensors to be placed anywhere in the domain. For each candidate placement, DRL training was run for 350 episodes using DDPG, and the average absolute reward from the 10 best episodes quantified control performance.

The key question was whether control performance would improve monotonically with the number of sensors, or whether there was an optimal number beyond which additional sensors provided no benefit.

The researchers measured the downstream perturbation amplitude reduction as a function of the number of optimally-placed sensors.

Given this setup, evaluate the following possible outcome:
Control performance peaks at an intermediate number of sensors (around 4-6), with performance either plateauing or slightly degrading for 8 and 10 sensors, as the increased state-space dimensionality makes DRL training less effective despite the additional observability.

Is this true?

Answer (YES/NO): NO